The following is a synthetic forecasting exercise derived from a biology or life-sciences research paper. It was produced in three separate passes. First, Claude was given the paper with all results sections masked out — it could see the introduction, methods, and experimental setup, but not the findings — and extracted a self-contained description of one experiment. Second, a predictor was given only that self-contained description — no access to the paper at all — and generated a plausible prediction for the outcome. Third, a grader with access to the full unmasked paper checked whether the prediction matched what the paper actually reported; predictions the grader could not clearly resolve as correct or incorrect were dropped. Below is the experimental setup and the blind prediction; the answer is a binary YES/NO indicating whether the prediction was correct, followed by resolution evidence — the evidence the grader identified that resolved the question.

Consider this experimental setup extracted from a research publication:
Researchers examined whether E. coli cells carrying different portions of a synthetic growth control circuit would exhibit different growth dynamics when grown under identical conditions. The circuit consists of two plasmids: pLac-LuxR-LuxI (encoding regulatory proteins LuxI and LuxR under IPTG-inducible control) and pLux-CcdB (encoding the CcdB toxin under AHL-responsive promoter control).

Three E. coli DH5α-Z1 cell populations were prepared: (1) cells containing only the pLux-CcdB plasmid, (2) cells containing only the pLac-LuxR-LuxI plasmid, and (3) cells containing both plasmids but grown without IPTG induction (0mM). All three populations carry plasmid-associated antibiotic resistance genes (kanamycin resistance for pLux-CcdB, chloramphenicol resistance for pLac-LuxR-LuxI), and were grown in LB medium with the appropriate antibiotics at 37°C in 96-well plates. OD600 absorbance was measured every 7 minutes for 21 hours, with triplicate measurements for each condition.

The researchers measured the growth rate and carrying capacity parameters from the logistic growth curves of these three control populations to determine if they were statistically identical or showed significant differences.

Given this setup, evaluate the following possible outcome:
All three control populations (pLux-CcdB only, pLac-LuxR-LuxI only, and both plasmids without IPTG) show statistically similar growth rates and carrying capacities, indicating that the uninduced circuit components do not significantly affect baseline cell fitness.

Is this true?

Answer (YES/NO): NO